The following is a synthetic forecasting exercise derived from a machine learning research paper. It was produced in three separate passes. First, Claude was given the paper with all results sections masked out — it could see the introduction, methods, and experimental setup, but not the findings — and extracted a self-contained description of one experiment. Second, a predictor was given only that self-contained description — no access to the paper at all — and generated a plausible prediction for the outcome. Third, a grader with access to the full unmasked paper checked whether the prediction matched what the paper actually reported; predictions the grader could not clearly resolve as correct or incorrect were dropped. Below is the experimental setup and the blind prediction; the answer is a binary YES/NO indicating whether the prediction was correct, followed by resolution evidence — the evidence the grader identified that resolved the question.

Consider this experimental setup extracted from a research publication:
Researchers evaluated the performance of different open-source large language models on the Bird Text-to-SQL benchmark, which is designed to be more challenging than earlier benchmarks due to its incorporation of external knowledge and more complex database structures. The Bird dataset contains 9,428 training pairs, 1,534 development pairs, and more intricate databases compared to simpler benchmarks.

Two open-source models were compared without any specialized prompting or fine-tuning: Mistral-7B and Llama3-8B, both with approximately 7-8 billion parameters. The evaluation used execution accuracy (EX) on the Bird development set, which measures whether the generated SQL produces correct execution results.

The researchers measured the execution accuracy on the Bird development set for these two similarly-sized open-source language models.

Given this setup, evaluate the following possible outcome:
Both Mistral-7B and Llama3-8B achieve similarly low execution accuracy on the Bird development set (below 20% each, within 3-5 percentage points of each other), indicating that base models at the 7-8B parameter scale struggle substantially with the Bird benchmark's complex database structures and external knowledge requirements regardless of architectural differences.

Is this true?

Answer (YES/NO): NO